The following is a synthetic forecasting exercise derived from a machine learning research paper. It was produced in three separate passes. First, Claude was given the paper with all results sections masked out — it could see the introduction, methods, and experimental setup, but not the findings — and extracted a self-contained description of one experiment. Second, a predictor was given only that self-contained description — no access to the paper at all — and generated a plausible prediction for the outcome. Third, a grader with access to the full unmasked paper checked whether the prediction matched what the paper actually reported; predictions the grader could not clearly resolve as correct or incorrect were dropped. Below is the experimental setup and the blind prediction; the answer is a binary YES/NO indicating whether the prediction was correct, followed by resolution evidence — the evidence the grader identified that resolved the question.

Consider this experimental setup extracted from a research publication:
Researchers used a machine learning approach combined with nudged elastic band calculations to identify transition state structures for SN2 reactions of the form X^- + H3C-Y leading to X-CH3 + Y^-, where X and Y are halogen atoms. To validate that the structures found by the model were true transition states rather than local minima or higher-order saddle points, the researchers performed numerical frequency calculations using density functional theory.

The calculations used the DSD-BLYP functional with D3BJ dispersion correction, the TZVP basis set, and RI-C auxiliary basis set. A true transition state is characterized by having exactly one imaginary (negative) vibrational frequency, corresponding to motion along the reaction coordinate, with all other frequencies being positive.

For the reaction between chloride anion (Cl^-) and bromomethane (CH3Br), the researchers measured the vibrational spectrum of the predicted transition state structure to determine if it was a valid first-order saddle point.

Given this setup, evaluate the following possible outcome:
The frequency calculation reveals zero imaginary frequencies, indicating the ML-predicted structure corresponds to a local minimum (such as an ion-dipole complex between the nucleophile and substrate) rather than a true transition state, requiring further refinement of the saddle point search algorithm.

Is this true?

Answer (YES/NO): NO